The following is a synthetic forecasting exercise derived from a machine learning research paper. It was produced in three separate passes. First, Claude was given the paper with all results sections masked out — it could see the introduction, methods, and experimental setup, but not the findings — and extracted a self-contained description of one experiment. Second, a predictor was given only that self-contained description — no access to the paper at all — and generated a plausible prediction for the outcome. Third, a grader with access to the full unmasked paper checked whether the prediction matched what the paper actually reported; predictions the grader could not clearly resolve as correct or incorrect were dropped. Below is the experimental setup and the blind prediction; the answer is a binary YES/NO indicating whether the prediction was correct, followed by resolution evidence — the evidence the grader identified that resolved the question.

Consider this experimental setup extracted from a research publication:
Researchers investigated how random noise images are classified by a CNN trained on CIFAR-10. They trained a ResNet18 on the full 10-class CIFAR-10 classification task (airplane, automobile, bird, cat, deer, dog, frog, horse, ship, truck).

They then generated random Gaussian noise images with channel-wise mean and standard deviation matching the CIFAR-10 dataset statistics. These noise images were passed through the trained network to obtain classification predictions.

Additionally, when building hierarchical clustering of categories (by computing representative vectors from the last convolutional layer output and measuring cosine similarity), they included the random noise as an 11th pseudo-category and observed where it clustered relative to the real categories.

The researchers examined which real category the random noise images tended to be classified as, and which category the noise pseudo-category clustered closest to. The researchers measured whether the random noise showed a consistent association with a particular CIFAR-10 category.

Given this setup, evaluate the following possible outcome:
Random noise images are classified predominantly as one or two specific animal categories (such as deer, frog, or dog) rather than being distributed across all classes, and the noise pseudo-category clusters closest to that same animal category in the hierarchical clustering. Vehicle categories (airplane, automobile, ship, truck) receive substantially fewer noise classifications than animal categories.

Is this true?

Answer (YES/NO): NO